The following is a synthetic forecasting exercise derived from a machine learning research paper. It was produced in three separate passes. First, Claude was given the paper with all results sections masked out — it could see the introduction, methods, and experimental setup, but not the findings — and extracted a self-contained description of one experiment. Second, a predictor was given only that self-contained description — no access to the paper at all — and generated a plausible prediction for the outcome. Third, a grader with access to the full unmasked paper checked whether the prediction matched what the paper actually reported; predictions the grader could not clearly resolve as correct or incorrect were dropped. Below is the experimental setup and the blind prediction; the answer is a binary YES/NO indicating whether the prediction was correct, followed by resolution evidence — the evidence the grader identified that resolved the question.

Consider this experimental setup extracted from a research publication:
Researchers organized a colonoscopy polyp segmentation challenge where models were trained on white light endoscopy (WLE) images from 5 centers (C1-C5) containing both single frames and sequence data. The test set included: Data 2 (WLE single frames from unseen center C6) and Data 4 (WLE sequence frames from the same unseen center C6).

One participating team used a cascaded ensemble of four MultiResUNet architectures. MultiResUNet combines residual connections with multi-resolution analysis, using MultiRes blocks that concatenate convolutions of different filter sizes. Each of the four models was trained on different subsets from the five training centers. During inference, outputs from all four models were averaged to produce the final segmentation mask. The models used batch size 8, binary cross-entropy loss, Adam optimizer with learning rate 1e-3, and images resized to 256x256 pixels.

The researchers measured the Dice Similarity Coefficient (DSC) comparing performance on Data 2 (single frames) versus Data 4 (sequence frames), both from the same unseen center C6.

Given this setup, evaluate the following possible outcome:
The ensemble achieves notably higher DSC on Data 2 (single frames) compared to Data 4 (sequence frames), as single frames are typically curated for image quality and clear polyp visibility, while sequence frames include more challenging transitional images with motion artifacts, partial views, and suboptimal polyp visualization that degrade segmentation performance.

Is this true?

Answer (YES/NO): YES